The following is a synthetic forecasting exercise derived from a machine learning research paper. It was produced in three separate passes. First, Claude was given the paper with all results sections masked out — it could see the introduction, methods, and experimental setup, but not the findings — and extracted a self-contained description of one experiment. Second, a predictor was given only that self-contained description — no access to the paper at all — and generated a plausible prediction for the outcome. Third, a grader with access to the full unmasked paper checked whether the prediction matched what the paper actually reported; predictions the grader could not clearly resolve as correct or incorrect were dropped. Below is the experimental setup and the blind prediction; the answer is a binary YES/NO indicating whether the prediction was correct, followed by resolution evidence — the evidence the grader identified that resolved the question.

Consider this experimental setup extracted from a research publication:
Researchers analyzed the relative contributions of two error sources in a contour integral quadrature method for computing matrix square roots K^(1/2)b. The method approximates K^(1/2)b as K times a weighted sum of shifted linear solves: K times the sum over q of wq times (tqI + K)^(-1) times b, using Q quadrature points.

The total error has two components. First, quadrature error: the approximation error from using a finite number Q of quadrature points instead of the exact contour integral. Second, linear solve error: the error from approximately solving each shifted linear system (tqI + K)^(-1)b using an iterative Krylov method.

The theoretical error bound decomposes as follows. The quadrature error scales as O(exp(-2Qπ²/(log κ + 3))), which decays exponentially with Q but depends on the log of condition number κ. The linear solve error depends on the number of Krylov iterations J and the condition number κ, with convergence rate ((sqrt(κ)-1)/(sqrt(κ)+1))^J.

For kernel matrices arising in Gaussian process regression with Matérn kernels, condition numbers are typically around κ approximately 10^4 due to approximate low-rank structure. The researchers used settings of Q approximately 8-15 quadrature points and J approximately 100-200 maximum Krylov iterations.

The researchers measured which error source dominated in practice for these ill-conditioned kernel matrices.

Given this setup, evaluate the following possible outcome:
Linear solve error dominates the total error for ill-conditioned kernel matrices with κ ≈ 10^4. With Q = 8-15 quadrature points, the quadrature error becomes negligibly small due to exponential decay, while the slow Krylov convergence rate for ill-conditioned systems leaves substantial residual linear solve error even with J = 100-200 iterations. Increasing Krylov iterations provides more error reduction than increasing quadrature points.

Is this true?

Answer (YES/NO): NO